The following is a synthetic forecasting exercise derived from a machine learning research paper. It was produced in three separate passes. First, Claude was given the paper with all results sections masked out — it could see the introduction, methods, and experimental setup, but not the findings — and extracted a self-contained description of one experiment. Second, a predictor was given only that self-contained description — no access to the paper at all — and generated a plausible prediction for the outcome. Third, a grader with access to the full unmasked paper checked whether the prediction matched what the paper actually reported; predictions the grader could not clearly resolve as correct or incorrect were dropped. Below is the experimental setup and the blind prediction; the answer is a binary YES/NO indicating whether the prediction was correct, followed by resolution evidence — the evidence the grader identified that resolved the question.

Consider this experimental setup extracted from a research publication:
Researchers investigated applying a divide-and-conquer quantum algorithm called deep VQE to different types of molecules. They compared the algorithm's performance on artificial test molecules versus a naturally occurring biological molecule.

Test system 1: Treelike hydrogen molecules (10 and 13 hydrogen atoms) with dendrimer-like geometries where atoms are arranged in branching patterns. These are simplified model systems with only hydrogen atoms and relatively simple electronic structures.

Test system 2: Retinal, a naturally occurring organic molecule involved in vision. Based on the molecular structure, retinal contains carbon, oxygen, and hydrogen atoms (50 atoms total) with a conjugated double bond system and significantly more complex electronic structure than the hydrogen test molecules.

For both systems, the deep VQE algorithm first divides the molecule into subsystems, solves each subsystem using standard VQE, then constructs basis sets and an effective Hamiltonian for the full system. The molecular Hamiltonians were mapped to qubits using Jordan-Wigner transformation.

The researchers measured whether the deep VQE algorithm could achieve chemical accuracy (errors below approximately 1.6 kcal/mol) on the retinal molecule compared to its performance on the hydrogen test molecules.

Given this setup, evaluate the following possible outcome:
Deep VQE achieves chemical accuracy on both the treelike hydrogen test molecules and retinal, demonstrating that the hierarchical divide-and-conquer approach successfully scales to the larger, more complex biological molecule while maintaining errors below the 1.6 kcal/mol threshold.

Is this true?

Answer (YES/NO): NO